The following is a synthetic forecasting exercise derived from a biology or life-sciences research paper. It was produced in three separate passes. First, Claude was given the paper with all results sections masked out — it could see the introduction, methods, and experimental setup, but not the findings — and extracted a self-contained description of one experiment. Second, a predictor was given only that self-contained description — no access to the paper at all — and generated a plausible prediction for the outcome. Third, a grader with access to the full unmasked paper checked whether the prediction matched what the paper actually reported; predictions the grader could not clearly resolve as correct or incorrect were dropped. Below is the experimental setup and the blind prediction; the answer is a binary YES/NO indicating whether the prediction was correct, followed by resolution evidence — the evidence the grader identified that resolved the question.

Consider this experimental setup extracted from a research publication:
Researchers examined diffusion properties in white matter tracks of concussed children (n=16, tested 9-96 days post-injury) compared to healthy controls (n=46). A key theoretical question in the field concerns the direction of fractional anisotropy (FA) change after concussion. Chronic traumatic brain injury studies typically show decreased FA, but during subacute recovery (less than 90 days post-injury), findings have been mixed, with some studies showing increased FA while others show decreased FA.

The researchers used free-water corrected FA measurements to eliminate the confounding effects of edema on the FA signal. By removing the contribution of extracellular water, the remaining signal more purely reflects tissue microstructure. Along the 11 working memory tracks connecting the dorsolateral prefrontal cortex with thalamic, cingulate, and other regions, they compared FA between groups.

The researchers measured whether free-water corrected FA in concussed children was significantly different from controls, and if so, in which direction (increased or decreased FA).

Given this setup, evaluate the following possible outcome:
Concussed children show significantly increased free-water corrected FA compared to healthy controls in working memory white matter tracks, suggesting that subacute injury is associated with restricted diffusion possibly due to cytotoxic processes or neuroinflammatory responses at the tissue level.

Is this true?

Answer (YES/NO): NO